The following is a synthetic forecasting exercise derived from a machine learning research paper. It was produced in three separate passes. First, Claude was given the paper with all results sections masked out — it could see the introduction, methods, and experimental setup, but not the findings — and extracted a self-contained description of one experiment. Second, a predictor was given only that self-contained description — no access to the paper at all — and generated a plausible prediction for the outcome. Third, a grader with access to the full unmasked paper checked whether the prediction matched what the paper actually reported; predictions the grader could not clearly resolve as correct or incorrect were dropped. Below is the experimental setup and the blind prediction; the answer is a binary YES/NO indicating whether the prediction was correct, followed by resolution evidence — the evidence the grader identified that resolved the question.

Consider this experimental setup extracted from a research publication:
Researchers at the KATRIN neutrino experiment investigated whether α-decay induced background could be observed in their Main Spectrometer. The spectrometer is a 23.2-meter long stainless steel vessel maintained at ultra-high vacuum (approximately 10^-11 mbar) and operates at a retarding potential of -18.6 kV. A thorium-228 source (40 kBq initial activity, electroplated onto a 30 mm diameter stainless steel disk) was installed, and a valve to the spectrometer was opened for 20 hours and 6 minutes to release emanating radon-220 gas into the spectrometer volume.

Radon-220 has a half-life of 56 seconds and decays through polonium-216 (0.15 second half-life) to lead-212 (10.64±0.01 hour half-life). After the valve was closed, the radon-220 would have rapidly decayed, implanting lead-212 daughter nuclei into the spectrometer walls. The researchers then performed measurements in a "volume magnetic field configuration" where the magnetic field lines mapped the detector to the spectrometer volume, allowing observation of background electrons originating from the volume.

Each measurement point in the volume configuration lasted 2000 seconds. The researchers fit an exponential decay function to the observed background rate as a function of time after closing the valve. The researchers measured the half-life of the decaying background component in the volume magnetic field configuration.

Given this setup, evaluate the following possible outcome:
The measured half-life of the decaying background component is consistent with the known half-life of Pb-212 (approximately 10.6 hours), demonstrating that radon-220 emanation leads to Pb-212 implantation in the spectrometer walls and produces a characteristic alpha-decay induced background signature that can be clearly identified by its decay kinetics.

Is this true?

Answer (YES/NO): YES